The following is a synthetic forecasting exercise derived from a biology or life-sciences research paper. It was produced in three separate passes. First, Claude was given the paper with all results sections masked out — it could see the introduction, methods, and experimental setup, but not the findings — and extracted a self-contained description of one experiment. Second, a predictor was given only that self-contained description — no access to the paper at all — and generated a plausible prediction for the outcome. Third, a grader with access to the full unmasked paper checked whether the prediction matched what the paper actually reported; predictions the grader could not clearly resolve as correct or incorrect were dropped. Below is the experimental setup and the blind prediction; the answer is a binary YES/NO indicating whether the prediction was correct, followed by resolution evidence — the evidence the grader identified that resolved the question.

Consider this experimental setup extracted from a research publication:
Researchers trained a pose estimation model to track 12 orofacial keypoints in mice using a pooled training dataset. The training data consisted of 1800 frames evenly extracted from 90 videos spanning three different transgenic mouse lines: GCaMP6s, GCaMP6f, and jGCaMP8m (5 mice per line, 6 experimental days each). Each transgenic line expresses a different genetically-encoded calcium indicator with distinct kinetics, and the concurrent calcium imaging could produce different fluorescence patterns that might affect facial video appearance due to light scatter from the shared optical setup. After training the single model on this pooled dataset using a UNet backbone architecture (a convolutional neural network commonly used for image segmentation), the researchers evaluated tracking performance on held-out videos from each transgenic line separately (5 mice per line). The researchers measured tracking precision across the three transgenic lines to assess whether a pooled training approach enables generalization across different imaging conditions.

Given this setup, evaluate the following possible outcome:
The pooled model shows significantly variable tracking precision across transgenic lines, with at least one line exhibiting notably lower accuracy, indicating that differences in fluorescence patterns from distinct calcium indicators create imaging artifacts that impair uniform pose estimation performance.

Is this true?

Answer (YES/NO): NO